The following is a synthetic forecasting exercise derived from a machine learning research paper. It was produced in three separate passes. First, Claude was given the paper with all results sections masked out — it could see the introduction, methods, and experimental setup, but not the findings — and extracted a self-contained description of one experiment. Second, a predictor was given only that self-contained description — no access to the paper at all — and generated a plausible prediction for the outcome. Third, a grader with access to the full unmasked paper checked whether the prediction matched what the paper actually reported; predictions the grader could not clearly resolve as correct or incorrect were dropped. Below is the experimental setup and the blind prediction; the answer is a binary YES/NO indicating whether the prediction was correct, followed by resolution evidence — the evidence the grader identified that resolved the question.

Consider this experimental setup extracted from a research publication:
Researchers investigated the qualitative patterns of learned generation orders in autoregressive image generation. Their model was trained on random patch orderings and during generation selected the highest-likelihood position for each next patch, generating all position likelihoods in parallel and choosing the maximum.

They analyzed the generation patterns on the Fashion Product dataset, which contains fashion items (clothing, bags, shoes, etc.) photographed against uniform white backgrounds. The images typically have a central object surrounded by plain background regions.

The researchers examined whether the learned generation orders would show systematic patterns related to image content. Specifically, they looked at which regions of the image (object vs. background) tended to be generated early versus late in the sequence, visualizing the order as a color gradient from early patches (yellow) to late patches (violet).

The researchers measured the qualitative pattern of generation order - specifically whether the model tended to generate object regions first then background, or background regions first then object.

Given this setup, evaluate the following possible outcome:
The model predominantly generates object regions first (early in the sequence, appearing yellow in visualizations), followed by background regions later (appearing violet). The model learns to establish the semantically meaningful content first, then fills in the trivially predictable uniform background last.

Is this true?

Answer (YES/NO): NO